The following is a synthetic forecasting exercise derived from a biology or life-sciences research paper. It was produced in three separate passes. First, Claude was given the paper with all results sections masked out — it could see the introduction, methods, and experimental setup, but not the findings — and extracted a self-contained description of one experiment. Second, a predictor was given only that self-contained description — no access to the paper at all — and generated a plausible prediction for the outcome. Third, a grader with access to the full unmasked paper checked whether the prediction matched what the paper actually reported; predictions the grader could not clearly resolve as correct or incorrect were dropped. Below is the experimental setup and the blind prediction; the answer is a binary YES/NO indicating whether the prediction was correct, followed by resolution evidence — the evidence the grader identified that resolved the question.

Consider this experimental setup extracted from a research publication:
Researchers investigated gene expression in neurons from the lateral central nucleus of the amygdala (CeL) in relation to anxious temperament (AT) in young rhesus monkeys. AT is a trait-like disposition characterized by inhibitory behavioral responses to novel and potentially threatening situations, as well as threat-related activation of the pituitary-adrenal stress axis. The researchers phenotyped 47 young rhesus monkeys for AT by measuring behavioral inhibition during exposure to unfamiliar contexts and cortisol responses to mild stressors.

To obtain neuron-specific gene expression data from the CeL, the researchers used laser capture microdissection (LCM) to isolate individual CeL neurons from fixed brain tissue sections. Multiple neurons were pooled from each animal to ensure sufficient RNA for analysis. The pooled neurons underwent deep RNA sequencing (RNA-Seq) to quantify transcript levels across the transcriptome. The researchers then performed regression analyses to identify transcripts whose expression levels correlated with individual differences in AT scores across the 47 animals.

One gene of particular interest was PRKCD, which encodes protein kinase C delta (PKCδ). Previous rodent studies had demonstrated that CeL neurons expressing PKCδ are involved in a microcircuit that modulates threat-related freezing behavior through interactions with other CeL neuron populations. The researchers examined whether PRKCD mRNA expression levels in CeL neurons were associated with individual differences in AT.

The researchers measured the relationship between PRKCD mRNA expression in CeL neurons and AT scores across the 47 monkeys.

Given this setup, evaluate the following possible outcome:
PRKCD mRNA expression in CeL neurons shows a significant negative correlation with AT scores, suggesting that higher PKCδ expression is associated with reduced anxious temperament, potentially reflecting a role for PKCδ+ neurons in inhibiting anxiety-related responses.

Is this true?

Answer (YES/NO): NO